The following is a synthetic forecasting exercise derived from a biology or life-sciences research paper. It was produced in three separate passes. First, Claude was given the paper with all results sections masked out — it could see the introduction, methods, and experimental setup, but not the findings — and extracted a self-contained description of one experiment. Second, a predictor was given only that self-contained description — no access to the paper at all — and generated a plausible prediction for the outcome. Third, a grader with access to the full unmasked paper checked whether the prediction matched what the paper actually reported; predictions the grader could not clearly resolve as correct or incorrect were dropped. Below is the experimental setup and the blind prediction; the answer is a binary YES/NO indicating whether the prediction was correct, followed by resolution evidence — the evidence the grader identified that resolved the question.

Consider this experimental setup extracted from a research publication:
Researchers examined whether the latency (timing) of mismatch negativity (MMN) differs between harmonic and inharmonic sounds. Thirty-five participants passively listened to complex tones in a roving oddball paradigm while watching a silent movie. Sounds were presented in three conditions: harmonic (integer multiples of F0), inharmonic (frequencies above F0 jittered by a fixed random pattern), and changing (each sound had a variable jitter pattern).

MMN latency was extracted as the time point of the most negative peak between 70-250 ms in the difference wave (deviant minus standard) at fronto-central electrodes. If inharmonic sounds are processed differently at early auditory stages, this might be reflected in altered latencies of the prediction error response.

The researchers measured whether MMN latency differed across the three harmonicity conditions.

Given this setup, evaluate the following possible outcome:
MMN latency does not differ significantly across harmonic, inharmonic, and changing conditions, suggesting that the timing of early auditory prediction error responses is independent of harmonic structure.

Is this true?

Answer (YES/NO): YES